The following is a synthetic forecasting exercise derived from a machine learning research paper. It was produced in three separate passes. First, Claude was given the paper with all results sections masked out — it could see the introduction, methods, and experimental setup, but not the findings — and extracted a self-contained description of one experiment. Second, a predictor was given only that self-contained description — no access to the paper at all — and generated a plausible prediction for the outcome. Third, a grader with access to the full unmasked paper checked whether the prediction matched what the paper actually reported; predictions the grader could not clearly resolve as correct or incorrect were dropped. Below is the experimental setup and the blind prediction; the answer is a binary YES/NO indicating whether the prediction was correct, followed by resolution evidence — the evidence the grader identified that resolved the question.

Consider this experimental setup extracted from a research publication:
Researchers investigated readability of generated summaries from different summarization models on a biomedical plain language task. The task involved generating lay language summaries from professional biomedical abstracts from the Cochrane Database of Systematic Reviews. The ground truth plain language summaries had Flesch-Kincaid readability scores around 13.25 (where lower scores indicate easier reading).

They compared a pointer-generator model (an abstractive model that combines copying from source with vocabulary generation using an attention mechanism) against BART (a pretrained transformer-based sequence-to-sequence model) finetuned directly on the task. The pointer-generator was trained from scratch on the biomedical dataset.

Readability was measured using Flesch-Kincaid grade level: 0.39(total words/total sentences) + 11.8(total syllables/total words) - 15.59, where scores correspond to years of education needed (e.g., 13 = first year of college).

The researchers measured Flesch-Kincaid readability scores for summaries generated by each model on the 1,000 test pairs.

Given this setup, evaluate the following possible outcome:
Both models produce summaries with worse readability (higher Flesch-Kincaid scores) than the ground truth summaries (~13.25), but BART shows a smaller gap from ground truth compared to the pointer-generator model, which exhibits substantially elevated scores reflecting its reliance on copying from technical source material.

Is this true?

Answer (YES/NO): YES